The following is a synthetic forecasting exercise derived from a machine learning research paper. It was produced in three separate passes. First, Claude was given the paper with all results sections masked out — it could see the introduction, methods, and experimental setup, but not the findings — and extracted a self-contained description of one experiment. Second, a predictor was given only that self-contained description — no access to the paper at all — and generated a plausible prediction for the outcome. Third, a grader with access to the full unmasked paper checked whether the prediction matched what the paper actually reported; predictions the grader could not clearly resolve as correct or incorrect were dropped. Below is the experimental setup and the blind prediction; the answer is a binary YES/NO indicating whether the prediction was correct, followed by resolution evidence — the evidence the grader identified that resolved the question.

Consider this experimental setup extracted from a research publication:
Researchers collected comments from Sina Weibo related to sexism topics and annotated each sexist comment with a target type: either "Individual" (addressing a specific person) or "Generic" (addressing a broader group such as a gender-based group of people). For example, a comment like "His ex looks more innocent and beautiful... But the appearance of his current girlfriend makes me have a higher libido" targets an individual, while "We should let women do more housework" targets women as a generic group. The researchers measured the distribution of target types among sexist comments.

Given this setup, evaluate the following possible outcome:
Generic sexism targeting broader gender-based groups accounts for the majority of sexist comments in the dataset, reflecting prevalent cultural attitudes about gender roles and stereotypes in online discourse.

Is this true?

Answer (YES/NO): NO